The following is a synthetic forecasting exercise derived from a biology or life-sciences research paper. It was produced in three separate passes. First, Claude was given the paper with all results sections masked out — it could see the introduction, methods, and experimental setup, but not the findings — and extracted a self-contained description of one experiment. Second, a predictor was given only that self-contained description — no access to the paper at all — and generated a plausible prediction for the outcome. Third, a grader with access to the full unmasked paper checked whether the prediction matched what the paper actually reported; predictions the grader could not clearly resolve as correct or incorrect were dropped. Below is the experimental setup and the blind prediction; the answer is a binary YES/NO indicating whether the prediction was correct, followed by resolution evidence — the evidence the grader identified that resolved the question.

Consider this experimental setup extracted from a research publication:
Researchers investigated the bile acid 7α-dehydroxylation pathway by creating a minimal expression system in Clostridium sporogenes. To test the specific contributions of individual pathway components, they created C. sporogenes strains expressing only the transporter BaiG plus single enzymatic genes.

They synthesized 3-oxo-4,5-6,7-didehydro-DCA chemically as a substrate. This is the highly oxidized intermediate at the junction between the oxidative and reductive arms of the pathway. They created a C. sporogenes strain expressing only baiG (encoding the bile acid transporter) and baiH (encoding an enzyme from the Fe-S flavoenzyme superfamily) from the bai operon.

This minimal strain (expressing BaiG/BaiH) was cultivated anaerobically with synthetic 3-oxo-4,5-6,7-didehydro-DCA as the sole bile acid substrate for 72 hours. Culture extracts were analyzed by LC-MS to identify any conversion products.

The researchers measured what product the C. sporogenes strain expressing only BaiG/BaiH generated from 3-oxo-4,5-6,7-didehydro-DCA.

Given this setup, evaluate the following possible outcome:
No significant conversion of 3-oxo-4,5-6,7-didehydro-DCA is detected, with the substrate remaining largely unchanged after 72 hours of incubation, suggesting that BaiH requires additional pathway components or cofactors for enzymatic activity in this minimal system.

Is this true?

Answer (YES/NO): NO